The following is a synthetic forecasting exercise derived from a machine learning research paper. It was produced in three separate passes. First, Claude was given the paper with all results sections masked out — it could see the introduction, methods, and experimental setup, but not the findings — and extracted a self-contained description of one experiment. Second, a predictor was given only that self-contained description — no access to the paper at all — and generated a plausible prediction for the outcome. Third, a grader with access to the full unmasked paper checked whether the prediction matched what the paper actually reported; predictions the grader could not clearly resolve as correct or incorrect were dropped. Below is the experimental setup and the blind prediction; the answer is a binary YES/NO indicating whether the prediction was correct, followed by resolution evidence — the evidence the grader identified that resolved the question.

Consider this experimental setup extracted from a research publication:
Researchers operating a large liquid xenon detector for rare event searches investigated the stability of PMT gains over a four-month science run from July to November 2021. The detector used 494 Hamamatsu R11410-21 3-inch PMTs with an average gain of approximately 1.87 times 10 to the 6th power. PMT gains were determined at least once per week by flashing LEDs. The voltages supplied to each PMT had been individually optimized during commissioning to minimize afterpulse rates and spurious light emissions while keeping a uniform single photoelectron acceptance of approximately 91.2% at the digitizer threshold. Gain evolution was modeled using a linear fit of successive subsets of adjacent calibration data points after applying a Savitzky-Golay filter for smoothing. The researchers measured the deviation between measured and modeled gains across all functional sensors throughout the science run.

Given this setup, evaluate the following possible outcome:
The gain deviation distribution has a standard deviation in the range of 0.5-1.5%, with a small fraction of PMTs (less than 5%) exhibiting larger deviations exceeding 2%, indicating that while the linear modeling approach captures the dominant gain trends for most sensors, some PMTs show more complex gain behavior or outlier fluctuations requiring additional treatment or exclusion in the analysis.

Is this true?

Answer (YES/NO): NO